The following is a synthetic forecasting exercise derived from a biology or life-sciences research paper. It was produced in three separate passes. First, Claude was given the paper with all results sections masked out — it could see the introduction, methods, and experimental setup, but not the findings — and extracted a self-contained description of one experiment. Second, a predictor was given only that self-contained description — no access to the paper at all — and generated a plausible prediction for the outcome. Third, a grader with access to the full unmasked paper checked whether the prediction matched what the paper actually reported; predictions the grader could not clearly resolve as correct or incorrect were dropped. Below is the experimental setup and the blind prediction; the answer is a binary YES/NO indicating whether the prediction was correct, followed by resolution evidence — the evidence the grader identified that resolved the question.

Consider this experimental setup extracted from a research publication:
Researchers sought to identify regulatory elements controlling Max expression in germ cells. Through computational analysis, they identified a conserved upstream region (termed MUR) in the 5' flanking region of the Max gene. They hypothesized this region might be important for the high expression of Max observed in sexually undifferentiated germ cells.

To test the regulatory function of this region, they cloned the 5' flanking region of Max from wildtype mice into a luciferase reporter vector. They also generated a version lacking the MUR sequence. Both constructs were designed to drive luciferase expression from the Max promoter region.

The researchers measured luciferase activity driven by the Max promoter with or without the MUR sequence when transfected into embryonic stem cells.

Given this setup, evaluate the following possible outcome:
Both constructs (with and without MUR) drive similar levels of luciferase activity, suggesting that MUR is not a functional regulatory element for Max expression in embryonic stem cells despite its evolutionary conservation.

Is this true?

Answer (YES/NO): NO